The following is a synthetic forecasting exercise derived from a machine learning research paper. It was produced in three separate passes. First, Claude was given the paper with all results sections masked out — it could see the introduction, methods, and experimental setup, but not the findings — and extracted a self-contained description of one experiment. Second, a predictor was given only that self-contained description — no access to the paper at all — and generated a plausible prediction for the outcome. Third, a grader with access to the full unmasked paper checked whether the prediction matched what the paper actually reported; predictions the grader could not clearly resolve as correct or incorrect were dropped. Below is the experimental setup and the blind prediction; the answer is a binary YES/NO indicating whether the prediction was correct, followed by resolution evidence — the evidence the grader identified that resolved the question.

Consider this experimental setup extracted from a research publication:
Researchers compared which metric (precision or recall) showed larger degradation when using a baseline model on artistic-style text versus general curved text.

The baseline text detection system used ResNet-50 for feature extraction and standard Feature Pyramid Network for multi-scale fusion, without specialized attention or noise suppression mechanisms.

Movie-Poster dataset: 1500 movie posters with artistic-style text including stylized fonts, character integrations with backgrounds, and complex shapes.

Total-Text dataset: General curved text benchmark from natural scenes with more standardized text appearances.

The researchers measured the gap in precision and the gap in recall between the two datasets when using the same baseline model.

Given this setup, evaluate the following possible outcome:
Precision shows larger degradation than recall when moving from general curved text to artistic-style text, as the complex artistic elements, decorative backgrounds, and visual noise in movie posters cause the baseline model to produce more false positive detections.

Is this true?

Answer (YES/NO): YES